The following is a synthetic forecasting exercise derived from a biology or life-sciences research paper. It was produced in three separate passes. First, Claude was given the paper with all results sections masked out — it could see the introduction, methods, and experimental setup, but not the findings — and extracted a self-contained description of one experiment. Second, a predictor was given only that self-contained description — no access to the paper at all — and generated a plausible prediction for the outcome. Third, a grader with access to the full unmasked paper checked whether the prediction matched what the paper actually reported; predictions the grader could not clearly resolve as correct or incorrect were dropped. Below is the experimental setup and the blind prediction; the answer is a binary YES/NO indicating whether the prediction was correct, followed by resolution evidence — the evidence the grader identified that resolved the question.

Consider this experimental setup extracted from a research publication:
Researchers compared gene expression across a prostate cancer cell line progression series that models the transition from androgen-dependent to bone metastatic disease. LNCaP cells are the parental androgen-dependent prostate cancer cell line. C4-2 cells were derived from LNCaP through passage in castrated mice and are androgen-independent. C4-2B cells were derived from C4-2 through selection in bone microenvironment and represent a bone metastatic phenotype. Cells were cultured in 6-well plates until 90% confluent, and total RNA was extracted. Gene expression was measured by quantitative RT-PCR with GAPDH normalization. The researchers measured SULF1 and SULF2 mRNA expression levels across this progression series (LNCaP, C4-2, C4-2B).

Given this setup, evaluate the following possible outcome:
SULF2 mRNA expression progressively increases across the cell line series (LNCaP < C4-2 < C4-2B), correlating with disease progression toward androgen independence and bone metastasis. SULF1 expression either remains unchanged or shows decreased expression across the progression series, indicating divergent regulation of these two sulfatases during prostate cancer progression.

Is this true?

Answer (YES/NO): NO